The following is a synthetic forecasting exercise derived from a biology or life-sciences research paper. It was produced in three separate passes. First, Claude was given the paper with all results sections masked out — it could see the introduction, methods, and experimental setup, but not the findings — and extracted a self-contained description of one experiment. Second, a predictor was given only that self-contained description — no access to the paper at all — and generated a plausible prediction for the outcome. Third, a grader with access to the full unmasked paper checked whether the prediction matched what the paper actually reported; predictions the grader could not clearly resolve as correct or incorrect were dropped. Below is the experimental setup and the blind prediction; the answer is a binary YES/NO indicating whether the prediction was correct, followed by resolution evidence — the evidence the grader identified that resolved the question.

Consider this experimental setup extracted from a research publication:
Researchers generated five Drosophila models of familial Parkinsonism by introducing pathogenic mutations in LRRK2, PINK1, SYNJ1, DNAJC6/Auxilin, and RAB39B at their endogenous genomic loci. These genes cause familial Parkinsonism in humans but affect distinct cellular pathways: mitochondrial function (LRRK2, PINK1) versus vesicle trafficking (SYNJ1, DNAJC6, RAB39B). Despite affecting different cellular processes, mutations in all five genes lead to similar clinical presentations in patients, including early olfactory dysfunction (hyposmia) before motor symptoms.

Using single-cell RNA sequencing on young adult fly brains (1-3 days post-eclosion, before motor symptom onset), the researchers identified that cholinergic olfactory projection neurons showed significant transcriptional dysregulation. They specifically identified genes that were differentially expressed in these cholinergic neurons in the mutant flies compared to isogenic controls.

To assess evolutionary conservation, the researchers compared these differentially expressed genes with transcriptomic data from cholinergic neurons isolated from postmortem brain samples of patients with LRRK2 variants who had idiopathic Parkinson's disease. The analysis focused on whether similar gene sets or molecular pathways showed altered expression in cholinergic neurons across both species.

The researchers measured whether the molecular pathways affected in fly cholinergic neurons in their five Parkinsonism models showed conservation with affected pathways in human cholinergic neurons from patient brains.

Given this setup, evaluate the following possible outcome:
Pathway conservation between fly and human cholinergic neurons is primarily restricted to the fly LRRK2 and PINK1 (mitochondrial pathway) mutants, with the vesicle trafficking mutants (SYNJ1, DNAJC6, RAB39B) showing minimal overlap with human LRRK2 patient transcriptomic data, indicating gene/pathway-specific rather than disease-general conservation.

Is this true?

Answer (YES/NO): NO